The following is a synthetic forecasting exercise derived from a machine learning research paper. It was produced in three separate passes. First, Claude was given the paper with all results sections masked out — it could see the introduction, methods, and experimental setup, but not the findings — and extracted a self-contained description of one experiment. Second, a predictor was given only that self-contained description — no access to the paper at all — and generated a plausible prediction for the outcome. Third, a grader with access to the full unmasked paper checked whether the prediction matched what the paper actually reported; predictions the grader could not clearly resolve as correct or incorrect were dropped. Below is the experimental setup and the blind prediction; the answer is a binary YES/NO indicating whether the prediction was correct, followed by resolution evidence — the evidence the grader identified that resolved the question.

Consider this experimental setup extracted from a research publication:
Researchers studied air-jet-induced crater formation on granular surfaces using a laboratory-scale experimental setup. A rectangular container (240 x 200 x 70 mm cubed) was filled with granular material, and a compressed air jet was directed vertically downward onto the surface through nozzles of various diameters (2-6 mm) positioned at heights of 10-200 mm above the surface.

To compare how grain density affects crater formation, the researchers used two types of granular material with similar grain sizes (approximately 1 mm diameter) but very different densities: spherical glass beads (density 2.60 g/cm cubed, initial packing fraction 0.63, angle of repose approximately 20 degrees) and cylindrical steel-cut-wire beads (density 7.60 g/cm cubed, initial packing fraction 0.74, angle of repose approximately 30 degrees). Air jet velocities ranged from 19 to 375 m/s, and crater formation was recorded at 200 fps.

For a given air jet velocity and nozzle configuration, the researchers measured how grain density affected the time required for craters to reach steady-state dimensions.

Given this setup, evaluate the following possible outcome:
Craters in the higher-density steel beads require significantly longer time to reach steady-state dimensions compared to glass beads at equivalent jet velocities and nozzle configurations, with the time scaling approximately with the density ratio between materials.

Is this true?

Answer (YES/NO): NO